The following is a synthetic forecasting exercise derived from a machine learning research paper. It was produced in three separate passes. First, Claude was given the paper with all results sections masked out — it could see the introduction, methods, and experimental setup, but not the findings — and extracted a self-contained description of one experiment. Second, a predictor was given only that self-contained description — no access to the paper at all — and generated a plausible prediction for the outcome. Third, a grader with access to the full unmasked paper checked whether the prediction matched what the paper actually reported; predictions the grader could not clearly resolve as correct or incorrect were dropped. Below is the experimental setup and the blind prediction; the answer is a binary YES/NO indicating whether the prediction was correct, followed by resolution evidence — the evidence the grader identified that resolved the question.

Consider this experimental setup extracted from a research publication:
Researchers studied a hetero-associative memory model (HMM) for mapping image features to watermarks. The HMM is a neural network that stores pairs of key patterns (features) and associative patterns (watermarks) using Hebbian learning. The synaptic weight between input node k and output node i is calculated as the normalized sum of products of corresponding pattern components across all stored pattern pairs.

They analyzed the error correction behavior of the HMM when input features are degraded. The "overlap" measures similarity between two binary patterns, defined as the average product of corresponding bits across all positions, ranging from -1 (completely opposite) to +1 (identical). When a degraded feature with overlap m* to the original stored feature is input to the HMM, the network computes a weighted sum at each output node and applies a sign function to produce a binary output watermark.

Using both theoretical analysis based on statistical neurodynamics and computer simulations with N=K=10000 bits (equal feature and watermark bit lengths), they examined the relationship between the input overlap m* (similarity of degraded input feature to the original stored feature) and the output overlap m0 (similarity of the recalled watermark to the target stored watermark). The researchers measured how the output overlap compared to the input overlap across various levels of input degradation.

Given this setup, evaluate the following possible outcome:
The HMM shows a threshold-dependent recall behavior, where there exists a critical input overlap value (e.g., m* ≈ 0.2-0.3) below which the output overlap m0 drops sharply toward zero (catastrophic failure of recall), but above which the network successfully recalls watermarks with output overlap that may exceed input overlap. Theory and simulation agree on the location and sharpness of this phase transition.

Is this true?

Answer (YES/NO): NO